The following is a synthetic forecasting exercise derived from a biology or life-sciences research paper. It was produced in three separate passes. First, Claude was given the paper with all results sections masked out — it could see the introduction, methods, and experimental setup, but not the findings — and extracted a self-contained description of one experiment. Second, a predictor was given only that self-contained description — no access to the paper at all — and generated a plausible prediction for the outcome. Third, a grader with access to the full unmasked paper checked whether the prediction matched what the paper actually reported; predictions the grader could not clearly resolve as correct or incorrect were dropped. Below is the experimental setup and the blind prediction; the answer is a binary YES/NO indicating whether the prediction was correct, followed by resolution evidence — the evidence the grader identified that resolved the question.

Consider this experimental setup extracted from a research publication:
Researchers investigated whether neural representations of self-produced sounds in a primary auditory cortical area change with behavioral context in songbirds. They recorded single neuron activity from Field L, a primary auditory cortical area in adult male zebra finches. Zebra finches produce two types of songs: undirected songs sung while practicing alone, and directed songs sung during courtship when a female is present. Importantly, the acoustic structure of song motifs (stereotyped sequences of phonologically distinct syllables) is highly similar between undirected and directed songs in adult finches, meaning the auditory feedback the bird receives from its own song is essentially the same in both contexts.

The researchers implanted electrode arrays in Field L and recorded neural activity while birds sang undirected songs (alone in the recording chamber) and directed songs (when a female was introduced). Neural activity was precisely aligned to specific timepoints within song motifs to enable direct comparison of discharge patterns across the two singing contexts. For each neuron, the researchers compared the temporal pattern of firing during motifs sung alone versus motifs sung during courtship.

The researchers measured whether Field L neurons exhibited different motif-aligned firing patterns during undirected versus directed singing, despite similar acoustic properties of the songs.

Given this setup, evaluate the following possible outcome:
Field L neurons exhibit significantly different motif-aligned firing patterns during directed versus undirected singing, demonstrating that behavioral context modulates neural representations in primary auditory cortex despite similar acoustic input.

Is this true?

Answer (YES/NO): YES